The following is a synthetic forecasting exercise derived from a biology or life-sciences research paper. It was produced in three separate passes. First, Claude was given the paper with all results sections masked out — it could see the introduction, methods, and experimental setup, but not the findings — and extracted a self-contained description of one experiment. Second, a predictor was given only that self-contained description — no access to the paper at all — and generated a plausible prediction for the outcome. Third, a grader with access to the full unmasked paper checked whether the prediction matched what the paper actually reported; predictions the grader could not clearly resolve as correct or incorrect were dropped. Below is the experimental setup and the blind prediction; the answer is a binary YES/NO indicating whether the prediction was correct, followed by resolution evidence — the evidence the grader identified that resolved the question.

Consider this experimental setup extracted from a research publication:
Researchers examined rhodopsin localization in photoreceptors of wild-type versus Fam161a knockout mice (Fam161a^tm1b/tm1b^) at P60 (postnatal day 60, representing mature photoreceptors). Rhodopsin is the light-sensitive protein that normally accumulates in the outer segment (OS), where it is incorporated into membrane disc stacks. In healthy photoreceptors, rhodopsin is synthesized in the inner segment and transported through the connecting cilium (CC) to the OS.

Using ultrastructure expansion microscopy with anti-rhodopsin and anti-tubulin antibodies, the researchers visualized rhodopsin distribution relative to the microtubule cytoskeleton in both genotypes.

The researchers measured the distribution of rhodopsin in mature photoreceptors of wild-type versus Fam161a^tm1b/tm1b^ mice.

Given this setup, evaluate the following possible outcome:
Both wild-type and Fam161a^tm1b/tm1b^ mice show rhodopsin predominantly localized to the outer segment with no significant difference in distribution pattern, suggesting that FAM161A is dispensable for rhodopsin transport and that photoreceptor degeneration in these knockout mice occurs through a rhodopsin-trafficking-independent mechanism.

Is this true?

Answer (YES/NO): NO